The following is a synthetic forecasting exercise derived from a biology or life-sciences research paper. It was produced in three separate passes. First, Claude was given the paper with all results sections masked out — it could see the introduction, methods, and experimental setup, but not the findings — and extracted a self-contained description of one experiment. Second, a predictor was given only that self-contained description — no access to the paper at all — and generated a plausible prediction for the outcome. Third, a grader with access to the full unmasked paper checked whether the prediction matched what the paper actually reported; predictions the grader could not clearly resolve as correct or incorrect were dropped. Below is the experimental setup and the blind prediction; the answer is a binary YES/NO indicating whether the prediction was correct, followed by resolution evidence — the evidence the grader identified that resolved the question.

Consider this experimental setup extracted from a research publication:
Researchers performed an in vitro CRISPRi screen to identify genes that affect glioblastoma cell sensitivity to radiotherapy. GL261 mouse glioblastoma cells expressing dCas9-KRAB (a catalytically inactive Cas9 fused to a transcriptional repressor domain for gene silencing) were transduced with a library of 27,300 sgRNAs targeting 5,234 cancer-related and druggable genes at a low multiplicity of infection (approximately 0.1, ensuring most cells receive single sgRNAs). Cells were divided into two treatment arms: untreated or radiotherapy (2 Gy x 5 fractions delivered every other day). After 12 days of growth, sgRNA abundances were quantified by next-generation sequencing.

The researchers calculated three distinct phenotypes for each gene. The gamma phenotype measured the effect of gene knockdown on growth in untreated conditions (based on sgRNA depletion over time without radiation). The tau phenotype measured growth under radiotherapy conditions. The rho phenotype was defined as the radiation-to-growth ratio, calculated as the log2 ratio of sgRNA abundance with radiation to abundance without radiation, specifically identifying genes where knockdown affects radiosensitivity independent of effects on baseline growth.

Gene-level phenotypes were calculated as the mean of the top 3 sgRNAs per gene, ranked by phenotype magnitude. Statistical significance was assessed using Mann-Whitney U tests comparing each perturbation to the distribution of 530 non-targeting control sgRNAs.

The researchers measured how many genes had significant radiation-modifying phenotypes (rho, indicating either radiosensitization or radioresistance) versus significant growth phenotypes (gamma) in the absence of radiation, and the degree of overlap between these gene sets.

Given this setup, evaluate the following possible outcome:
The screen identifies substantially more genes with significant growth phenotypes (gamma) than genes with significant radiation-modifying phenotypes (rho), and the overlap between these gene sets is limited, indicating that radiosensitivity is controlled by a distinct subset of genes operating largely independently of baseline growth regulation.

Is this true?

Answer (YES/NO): YES